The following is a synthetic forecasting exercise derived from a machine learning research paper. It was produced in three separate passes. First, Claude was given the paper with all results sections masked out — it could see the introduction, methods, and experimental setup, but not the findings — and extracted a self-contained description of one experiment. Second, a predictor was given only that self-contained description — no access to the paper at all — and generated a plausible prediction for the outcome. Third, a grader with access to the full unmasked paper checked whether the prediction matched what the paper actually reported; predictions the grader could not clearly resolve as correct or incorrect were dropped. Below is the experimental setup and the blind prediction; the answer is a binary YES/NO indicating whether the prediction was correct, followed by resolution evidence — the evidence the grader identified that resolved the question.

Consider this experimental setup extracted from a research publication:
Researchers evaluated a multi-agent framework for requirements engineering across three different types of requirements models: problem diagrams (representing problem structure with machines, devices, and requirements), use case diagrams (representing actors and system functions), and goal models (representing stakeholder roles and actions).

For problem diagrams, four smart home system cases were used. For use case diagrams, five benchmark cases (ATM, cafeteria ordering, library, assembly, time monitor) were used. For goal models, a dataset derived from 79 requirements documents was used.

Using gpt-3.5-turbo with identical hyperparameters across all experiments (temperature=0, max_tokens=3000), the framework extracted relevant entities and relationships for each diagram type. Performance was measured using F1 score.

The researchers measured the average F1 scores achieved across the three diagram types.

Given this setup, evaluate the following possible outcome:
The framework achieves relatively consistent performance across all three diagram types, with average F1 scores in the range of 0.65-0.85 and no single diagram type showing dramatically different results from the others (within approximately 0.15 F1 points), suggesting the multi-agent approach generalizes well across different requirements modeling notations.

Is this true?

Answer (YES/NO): NO